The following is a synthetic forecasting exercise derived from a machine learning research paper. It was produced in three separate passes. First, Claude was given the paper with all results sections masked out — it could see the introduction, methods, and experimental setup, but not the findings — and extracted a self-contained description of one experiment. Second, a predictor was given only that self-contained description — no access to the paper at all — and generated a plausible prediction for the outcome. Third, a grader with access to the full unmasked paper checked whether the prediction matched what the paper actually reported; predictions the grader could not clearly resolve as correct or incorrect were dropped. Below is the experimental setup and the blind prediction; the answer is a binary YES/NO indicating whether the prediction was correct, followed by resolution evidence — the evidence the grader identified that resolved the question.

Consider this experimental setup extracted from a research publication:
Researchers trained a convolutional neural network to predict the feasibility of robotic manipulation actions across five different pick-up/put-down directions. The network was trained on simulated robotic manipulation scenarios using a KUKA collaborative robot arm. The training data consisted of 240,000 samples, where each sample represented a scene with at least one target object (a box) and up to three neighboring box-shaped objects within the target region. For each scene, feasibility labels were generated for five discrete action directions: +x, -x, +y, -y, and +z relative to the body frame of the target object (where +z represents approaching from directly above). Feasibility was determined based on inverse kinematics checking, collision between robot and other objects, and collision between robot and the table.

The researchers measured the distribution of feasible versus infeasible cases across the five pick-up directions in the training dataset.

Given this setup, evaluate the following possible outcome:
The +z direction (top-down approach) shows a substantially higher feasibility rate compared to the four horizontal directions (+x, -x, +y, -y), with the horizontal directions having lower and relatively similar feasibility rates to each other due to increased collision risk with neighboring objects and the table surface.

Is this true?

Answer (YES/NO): YES